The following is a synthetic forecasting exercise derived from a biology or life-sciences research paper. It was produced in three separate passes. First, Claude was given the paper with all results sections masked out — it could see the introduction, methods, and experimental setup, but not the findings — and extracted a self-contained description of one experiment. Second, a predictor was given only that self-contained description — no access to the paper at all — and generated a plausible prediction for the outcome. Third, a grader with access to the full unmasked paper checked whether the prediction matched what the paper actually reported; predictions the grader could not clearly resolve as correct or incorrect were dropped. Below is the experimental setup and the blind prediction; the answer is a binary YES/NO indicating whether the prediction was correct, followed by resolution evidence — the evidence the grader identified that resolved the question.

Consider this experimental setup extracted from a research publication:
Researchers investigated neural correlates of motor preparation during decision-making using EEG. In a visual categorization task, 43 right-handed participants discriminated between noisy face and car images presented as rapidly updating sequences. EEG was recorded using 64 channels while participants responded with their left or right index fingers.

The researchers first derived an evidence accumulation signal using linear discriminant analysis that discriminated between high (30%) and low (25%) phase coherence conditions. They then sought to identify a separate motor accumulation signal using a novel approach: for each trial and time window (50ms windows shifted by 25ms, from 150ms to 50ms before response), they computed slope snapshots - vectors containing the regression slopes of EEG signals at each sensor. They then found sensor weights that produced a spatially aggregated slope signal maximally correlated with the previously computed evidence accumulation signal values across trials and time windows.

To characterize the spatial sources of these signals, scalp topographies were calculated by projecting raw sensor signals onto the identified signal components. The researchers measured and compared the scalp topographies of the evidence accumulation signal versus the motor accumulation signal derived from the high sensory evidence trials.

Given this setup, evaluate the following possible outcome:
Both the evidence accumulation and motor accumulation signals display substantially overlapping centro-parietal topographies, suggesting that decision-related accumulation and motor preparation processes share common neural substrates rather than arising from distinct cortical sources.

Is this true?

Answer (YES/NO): NO